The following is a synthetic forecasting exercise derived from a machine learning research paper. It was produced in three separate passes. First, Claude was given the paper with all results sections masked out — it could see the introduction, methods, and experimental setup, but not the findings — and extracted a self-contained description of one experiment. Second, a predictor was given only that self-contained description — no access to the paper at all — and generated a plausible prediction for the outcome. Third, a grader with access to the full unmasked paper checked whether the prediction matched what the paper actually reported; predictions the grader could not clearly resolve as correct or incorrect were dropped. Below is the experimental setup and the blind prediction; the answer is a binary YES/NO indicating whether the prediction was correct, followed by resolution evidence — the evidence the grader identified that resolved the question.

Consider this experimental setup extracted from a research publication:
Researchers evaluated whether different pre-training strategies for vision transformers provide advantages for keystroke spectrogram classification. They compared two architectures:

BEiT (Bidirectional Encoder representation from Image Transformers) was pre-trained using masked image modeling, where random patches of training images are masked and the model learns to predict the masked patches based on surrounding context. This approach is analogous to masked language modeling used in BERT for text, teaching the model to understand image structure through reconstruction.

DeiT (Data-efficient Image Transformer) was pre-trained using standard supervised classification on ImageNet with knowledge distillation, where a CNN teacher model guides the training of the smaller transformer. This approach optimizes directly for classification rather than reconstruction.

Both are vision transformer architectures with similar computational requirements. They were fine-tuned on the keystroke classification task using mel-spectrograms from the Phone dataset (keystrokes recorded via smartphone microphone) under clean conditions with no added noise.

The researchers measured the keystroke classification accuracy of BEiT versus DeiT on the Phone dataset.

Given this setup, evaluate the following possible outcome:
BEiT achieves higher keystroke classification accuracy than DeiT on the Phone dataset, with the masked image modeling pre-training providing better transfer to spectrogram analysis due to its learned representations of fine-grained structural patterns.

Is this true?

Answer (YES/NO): YES